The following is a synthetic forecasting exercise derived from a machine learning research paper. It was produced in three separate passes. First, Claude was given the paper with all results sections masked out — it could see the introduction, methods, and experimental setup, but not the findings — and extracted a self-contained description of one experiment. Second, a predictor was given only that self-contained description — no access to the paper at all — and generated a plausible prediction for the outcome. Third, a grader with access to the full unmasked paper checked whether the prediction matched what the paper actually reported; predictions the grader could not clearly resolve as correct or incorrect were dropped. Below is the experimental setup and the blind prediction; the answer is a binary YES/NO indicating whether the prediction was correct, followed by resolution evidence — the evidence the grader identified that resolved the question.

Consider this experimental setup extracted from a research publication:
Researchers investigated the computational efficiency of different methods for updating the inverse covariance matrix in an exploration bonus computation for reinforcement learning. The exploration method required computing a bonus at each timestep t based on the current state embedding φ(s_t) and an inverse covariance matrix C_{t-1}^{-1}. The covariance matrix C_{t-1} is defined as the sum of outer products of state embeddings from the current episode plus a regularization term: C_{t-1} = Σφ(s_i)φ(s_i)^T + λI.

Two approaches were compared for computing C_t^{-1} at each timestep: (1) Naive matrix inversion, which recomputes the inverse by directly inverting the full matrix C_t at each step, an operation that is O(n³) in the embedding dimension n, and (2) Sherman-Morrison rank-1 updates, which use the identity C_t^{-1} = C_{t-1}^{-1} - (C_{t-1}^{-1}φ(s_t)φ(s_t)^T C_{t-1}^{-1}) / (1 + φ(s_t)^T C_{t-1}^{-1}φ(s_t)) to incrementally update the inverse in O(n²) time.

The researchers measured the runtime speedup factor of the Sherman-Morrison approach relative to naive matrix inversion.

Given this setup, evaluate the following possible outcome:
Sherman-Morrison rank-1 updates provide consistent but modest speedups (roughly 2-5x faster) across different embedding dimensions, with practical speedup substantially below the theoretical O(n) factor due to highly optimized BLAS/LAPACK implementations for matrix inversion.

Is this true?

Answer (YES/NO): YES